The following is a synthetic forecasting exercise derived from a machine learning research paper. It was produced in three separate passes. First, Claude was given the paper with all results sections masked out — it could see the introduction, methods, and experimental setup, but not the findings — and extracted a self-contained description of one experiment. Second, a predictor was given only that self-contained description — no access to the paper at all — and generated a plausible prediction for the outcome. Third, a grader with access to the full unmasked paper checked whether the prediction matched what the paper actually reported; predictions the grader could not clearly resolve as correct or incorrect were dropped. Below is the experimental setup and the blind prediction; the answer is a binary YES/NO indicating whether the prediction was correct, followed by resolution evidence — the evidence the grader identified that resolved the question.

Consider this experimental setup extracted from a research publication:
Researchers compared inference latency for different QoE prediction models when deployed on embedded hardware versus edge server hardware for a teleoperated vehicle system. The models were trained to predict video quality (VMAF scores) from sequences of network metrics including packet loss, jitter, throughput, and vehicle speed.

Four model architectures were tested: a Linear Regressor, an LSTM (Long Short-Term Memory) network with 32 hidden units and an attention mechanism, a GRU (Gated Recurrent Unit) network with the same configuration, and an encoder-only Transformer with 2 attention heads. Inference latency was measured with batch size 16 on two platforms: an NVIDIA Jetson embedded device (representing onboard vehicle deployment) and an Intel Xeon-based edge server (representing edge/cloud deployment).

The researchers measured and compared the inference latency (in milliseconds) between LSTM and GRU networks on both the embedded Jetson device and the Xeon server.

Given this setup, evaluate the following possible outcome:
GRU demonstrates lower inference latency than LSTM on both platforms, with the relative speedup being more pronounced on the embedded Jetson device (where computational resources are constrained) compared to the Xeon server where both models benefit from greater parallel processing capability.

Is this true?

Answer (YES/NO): NO